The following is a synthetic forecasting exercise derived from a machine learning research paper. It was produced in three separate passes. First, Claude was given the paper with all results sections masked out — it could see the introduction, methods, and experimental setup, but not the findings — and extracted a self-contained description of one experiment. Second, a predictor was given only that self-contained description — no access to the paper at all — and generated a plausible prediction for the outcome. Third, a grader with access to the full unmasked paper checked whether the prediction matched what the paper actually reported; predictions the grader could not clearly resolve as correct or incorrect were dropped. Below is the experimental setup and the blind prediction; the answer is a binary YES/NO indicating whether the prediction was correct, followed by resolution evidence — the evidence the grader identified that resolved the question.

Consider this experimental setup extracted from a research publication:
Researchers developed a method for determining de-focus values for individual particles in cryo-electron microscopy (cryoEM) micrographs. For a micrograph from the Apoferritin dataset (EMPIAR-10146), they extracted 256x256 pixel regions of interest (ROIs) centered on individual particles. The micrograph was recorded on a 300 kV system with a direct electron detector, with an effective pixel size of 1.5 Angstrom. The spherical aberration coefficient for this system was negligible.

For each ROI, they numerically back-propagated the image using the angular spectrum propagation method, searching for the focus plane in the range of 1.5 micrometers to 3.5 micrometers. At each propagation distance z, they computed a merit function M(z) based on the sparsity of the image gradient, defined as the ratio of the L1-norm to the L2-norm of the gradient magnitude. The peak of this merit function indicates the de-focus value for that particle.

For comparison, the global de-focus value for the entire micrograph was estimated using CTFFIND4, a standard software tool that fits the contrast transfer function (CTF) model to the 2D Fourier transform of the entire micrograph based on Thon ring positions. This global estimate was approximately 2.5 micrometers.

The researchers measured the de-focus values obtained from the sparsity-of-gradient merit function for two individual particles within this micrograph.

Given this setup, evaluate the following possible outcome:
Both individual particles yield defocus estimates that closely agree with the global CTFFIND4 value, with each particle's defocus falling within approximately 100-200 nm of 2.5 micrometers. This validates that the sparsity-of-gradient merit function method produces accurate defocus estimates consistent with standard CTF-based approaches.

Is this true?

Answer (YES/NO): NO